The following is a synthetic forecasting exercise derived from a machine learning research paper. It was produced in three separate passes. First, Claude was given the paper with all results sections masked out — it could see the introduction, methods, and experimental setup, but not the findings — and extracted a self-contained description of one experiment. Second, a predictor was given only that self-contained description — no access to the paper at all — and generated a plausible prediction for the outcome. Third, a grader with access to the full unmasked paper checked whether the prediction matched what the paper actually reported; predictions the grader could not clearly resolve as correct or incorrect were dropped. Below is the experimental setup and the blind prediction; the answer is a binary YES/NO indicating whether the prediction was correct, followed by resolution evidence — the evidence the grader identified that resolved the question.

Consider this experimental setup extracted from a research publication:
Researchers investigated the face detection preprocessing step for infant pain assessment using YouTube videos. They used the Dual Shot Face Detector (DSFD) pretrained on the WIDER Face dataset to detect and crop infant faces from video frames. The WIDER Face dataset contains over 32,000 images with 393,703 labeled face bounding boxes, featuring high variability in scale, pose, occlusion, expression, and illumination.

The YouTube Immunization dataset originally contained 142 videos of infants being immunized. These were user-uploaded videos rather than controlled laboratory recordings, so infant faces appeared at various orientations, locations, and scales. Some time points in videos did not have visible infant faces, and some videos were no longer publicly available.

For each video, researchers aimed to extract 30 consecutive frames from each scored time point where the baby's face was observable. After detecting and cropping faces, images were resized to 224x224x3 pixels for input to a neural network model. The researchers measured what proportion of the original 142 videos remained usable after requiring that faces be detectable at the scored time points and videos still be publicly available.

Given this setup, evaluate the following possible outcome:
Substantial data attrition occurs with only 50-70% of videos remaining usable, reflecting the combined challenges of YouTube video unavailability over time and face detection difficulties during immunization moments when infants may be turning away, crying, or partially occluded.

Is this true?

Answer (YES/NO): YES